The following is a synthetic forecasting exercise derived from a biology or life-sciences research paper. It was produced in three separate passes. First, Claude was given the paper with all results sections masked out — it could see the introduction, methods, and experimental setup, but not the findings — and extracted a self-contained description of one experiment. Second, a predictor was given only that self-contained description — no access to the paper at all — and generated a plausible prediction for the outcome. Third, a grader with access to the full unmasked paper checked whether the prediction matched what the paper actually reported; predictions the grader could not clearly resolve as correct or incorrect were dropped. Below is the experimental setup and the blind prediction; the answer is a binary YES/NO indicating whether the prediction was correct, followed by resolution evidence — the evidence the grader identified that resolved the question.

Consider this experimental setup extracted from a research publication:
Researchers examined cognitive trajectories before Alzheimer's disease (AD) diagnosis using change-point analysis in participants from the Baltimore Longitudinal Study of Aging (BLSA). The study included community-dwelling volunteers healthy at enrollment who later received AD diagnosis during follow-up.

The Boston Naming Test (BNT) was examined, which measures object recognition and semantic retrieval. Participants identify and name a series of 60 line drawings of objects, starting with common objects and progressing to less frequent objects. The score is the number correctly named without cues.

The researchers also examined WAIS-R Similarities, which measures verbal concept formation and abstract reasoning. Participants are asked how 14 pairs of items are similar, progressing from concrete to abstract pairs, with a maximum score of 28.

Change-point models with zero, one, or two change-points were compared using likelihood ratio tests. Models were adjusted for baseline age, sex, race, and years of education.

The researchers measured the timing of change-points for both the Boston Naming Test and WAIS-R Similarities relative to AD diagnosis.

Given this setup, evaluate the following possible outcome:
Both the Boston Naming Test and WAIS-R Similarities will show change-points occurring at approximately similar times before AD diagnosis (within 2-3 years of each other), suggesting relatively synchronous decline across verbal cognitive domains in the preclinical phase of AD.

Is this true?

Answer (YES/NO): NO